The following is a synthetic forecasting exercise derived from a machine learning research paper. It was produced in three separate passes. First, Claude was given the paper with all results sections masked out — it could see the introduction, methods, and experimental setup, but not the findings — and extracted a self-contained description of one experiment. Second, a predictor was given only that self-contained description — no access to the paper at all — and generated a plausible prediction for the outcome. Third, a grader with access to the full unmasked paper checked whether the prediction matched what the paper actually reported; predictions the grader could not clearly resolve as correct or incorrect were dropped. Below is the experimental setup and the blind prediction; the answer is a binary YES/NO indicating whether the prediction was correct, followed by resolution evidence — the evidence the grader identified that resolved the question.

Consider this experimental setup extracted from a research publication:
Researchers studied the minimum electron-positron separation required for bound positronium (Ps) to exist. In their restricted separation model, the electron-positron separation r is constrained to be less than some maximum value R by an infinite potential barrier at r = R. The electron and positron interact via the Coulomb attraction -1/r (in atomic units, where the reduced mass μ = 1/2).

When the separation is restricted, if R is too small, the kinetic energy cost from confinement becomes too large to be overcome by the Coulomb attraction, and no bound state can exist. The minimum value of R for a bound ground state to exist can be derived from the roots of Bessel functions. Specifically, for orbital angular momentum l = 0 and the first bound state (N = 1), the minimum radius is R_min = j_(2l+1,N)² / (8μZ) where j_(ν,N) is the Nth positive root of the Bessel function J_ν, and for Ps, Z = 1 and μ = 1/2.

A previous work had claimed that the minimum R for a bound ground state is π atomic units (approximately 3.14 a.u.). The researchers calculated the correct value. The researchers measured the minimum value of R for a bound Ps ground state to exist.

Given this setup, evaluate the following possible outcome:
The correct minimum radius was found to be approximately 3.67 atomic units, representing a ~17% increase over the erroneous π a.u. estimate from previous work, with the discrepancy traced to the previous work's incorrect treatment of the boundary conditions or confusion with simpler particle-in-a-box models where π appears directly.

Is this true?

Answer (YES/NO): NO